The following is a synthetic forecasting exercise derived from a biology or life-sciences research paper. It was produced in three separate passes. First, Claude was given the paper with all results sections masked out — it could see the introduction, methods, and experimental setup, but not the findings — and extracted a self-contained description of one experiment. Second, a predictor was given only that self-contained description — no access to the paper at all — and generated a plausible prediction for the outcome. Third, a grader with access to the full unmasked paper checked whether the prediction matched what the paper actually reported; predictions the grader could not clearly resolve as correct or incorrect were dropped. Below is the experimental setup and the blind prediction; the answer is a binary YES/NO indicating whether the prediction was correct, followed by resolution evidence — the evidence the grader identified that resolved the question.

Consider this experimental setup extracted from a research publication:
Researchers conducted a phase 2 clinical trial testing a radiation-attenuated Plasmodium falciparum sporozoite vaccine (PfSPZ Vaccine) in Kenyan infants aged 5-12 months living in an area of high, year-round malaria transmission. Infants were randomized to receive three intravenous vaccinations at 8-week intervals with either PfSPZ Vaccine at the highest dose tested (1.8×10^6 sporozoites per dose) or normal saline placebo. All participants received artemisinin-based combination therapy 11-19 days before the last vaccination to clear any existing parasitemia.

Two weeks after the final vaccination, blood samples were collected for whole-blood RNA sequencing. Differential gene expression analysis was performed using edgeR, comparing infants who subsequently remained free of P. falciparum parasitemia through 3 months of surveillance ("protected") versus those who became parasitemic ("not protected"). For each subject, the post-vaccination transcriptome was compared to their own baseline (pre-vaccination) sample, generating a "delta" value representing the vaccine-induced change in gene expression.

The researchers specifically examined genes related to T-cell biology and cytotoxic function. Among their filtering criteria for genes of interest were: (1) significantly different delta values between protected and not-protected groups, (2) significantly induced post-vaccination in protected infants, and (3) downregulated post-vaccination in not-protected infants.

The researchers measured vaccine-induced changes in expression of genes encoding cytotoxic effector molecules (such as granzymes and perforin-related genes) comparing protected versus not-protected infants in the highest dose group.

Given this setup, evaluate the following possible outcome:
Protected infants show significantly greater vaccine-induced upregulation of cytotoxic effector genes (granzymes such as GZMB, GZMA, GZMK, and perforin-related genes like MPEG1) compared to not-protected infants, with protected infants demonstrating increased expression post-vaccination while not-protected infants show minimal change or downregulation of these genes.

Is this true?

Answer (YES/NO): NO